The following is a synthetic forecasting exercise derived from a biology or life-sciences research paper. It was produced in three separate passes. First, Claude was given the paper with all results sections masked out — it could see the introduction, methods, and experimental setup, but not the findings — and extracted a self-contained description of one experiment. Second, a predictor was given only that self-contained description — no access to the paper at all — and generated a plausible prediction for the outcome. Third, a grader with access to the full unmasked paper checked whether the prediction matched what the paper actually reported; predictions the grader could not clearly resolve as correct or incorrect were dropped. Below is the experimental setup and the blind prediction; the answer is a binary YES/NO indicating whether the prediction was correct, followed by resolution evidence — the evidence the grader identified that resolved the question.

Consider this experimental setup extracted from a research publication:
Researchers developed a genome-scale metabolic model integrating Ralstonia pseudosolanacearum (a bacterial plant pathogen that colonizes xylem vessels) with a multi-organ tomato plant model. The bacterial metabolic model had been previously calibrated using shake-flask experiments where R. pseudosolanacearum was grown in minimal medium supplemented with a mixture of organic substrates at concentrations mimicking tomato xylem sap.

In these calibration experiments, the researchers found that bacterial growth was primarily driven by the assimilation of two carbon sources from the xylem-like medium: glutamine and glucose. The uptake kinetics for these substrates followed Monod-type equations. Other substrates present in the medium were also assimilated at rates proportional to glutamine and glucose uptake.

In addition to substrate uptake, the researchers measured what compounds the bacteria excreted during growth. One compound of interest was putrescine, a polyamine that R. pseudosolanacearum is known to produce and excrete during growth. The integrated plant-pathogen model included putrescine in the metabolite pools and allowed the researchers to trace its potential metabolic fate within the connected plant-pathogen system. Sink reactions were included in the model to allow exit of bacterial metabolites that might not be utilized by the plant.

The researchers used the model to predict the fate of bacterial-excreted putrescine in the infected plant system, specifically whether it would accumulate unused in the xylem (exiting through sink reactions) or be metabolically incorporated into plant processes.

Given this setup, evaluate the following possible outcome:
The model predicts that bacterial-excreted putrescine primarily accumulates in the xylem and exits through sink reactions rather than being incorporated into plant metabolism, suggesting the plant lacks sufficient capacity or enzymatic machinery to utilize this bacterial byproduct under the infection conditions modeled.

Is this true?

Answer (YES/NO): NO